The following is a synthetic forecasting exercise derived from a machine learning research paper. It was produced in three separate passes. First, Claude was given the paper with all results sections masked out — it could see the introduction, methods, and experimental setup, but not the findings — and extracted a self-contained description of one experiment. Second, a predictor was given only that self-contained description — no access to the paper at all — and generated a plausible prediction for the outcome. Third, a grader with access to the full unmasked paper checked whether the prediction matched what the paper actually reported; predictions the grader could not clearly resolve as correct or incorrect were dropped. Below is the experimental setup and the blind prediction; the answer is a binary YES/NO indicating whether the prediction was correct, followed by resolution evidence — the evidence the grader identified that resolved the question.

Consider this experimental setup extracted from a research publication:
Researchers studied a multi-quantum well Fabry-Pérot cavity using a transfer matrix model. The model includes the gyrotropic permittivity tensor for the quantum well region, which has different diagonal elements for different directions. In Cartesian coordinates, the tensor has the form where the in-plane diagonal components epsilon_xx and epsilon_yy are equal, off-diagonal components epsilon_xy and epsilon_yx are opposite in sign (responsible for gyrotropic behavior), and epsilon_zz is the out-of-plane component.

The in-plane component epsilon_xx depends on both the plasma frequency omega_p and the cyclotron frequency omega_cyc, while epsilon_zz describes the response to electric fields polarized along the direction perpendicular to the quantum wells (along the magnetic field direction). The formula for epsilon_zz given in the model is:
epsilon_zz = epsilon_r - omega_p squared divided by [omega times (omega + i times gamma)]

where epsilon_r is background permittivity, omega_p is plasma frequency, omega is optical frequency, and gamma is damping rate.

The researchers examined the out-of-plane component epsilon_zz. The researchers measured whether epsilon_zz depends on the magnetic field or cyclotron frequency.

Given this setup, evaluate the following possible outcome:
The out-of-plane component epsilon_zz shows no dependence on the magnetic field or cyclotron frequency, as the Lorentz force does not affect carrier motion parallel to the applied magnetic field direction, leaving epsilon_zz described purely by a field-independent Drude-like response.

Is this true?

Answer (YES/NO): YES